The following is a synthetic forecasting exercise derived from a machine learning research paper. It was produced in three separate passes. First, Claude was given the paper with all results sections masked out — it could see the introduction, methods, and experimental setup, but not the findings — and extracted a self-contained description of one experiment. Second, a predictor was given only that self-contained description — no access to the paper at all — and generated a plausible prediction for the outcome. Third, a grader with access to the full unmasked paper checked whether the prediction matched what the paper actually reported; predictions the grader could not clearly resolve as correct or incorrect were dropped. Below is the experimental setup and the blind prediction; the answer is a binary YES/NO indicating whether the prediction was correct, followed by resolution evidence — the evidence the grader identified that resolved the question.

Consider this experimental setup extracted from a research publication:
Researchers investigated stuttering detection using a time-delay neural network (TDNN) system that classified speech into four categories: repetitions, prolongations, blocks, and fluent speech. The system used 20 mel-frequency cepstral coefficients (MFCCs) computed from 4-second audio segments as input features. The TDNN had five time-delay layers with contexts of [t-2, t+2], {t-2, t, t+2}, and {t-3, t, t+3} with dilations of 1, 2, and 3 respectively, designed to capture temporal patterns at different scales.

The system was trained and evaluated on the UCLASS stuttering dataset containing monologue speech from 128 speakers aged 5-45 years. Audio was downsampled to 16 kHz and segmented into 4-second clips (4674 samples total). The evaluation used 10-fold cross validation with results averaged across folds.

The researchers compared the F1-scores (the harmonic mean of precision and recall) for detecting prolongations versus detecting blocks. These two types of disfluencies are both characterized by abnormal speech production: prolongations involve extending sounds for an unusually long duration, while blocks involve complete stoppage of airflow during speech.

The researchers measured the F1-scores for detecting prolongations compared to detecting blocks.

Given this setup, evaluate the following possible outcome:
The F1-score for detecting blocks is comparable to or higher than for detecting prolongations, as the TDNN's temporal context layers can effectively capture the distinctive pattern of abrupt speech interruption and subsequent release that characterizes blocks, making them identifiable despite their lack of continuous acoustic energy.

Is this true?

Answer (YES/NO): YES